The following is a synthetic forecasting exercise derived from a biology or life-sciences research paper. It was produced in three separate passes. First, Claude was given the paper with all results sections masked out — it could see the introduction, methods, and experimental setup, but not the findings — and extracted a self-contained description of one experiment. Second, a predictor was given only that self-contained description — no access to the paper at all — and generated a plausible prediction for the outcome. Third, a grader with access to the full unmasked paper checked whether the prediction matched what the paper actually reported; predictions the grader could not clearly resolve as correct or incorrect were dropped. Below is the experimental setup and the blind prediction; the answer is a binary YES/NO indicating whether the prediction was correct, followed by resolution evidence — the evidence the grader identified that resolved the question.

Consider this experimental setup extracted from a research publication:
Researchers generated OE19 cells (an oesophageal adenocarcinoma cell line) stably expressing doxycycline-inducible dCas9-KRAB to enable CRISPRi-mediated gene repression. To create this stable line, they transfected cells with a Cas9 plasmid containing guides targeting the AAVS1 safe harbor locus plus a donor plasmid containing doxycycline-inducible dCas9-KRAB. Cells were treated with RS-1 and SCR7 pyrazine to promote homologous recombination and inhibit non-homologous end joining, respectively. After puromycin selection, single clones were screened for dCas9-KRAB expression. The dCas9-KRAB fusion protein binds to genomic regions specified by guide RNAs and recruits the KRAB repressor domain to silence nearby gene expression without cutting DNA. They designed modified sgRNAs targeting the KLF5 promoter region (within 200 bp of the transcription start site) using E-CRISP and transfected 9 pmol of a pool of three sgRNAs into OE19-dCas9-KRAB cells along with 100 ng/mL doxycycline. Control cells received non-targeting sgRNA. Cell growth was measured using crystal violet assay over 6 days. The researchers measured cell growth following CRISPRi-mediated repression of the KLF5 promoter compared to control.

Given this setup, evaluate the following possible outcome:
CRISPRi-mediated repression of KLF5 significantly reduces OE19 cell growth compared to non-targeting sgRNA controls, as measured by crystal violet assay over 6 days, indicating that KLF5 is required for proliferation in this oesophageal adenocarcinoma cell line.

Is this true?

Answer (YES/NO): YES